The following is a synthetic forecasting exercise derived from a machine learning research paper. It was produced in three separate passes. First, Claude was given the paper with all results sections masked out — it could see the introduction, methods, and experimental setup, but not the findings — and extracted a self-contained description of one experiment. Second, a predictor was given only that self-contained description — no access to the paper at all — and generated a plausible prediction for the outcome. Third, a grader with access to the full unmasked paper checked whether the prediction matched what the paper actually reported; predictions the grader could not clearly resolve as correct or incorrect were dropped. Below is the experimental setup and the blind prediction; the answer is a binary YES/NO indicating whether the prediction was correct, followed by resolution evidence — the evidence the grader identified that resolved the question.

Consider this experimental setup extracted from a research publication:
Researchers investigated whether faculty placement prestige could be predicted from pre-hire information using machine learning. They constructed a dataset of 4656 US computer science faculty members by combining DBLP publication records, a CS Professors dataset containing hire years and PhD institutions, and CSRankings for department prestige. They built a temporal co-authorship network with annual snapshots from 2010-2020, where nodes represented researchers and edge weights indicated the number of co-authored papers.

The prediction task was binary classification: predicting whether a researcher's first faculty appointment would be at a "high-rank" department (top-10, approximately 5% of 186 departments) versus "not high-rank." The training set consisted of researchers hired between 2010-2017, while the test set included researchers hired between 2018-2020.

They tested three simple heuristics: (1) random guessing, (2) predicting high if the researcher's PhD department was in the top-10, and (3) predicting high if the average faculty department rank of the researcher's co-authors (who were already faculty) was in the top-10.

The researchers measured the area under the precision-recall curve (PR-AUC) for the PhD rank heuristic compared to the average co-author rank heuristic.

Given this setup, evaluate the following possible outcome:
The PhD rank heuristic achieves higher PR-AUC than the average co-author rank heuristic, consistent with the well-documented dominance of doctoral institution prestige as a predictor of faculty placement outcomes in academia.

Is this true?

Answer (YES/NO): YES